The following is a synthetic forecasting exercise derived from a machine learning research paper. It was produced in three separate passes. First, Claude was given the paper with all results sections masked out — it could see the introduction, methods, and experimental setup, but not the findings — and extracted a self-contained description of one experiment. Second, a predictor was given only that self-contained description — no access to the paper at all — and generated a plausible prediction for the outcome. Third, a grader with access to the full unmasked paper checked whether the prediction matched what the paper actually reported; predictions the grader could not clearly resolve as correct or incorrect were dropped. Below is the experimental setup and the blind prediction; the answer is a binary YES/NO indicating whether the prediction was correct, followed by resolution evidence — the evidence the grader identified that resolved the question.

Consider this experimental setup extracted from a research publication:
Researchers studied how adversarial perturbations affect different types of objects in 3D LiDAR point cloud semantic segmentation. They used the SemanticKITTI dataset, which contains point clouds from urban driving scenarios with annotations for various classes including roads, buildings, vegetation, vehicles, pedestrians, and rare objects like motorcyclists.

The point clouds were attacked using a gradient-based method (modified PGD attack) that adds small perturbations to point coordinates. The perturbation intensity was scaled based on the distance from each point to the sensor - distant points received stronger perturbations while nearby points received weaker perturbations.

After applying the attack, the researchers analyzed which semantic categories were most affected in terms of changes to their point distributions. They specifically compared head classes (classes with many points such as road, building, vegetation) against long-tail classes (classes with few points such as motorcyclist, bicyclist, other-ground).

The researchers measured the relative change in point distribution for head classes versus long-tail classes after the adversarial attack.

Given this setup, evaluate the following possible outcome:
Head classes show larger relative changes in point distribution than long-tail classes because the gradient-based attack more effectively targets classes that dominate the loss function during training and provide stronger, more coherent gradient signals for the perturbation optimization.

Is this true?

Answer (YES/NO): YES